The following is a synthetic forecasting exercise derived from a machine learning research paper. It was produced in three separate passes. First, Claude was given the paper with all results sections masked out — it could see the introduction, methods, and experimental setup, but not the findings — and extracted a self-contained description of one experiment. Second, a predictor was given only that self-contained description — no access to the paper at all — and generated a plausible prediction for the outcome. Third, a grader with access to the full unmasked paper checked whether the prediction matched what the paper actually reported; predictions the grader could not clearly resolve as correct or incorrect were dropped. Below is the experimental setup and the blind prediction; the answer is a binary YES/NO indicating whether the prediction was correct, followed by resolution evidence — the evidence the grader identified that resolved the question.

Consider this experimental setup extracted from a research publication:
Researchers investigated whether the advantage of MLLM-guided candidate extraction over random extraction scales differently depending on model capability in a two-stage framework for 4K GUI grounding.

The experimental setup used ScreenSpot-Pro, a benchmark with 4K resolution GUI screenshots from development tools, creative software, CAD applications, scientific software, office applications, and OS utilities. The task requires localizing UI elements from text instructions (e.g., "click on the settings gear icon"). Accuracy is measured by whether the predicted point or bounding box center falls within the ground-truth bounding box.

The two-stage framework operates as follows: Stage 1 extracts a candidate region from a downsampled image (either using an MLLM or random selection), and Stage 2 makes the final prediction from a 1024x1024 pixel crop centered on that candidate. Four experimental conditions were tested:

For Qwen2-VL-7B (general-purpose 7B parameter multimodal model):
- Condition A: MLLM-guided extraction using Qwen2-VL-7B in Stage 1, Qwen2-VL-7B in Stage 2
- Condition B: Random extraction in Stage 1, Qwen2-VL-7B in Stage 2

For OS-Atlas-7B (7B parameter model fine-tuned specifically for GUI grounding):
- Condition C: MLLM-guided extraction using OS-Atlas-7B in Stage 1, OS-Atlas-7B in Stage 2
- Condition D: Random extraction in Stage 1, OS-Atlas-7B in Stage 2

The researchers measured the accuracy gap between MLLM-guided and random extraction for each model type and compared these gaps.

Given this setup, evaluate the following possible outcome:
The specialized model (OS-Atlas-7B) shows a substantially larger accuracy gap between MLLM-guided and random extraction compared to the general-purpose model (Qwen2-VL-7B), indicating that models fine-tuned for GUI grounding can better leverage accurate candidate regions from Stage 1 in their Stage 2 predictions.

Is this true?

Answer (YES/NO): YES